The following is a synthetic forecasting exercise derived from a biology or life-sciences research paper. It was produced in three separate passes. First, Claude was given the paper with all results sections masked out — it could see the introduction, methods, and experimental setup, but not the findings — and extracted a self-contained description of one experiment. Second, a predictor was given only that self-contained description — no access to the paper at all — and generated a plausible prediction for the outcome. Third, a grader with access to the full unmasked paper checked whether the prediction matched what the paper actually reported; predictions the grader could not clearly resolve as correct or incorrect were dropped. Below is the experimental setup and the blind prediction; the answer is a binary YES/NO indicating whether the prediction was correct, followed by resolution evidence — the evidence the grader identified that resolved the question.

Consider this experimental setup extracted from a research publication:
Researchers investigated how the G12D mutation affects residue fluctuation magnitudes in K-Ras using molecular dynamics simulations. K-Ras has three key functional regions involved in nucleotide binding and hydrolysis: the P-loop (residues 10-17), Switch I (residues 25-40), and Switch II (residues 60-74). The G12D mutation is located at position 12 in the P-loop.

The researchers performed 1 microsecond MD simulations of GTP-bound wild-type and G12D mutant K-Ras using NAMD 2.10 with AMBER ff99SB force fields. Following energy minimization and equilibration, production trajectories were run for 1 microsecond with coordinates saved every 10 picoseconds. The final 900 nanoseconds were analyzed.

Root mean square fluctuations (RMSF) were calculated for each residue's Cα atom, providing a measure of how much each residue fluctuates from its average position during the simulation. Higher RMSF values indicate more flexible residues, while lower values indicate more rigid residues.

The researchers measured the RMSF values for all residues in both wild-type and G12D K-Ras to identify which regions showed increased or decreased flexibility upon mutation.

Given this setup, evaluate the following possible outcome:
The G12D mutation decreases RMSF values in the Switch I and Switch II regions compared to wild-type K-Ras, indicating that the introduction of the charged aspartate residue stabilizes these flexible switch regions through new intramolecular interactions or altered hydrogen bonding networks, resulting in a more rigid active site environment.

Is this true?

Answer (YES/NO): NO